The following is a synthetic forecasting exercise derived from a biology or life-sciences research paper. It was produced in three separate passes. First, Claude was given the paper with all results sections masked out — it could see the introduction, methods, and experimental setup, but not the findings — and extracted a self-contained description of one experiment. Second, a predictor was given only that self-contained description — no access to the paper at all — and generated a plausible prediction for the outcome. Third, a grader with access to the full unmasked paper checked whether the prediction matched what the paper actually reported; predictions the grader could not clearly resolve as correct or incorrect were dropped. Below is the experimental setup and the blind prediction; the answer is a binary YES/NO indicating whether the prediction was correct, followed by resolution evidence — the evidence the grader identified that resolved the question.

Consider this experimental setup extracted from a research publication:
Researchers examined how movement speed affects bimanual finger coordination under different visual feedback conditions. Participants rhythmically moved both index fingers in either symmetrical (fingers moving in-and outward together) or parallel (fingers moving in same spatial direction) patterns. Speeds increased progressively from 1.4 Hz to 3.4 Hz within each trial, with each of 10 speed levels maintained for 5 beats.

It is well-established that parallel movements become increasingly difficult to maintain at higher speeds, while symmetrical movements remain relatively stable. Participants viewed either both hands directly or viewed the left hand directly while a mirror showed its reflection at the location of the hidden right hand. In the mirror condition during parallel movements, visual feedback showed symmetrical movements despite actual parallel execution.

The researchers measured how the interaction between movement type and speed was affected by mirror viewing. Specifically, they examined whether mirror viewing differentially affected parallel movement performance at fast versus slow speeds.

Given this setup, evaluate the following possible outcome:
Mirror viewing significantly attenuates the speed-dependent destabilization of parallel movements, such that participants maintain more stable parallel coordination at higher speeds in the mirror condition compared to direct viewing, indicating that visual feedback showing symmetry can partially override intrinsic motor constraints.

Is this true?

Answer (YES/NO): NO